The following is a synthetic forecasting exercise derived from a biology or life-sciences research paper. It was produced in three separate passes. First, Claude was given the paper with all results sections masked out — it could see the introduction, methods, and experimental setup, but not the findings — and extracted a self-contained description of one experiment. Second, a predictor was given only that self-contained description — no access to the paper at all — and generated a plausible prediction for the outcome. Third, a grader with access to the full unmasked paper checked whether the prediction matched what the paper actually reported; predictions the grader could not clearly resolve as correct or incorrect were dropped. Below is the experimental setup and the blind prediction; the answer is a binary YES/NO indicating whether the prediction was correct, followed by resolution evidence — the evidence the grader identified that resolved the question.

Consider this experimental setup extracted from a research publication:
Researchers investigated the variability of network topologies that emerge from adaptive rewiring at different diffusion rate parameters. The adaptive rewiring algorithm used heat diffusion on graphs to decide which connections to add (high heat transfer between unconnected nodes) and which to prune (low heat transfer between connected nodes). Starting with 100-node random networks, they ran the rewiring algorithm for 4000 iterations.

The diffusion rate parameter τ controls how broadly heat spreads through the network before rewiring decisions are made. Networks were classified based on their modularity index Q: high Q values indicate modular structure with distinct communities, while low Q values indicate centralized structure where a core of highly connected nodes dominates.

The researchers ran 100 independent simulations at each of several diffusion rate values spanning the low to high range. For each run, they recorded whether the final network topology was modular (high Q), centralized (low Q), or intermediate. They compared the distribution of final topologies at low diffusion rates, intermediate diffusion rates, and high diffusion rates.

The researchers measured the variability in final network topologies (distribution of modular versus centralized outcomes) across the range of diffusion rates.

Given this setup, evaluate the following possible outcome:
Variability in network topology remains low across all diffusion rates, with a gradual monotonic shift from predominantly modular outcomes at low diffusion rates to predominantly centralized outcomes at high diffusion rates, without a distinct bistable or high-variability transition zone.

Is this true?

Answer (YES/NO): NO